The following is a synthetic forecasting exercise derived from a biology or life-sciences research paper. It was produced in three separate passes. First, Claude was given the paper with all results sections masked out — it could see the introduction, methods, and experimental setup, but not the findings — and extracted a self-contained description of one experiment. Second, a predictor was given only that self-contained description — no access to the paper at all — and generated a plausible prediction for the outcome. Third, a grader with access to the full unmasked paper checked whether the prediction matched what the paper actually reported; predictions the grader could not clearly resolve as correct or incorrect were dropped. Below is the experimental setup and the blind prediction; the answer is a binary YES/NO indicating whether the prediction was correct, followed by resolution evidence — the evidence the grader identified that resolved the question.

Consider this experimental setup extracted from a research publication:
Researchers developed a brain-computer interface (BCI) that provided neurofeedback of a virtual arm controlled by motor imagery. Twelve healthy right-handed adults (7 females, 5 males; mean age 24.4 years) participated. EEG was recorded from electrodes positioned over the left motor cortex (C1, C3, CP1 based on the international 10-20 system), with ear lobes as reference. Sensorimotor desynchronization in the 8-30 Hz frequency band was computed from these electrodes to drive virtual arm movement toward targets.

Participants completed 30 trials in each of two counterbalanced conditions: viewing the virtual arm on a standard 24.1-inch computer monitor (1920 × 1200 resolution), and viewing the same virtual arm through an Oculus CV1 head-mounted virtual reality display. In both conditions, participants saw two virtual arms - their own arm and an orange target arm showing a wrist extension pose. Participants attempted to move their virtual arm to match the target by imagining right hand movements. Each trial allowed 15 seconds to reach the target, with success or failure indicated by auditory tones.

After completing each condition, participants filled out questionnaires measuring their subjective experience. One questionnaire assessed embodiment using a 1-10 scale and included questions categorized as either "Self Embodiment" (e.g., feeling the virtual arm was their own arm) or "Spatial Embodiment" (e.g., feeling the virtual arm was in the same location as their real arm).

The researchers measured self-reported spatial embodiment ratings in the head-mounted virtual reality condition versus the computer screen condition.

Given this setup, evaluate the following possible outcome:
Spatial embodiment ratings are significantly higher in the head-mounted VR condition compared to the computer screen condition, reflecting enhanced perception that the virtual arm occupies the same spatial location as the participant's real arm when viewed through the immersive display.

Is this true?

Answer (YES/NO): YES